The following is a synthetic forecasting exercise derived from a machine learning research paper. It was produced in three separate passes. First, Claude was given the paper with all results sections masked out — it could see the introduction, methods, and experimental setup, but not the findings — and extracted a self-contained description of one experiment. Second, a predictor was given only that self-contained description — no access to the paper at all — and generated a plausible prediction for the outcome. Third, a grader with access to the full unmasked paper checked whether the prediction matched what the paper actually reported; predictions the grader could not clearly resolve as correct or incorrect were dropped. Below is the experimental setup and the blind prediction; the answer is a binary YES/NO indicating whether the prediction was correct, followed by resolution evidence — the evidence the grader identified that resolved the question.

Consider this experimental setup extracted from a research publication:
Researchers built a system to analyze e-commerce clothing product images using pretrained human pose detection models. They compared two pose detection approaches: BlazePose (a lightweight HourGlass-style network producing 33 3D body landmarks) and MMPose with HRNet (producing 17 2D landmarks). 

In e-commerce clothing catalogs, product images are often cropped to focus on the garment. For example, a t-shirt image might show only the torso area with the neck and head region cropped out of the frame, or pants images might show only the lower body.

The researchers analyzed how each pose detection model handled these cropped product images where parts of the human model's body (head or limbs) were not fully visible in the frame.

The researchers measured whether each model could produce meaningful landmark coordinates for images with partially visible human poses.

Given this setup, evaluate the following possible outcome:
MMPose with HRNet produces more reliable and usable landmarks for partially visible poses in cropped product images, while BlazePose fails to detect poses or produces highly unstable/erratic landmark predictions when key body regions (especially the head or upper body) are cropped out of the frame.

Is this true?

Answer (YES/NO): YES